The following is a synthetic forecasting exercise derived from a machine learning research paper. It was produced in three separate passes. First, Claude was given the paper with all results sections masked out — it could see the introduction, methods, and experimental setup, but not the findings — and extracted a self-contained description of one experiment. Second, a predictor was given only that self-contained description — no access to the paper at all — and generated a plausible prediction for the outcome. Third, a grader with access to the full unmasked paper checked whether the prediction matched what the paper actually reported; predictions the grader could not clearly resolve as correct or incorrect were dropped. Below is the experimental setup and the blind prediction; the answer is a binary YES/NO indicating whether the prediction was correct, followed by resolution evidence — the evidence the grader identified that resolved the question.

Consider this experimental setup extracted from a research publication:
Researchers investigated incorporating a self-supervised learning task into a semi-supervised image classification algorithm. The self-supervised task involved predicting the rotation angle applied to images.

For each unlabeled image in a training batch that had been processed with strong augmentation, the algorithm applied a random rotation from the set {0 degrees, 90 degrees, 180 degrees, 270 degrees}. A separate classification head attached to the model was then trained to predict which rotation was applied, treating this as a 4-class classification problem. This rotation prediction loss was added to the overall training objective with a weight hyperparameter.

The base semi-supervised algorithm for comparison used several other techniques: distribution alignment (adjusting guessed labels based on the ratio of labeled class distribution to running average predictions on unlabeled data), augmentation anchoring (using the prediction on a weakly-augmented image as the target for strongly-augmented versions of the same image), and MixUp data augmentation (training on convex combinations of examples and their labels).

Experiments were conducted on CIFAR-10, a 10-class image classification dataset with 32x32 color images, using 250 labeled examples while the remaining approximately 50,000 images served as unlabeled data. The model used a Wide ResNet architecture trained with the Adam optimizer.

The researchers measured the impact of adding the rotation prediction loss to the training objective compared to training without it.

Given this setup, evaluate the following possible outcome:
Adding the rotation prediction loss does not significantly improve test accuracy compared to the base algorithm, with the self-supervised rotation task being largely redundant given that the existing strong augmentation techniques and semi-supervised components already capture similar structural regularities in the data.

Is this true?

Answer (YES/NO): YES